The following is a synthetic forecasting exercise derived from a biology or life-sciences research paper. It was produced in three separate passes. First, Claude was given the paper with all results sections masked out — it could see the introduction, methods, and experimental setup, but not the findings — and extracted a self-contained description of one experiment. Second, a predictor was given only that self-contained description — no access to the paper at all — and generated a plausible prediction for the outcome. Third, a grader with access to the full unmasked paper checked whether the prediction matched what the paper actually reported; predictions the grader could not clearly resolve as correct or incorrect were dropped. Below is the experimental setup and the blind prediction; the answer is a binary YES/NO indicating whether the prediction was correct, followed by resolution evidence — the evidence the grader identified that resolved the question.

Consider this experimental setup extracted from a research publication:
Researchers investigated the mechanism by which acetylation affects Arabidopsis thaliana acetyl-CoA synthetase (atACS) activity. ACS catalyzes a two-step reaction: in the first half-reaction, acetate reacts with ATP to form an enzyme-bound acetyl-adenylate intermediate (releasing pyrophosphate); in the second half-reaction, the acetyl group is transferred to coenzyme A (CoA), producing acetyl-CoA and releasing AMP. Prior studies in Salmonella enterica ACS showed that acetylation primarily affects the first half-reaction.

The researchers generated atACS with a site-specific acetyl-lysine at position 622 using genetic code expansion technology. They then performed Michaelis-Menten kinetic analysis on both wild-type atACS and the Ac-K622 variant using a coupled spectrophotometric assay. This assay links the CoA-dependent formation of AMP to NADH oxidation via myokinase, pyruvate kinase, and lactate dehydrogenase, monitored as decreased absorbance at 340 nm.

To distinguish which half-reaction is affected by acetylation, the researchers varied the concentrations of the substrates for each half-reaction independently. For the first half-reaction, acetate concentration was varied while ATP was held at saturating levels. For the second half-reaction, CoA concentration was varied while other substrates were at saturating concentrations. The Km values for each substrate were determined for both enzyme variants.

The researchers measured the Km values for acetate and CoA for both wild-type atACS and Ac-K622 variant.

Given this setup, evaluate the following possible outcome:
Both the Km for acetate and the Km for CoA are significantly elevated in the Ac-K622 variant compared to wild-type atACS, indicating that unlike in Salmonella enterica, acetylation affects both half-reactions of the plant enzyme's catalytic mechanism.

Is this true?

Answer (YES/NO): NO